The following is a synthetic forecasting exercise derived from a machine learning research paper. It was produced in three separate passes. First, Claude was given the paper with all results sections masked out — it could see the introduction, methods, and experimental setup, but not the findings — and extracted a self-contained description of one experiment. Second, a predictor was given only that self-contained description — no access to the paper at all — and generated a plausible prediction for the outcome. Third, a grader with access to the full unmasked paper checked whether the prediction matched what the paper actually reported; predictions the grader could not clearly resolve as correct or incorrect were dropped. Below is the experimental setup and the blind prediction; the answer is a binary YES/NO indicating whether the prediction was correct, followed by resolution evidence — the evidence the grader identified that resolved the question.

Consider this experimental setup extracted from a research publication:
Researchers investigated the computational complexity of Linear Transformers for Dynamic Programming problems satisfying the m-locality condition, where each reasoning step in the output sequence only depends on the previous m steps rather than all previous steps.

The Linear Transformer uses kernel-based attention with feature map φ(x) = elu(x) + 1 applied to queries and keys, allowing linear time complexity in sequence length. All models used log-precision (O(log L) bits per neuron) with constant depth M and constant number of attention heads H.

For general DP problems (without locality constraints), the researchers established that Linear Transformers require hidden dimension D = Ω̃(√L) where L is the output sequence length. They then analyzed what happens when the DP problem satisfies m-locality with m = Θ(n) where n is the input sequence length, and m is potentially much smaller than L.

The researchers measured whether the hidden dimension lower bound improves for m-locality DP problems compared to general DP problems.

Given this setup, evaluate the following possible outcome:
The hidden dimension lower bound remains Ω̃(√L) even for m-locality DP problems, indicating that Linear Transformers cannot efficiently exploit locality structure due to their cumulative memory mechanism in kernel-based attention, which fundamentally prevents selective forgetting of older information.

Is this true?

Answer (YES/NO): NO